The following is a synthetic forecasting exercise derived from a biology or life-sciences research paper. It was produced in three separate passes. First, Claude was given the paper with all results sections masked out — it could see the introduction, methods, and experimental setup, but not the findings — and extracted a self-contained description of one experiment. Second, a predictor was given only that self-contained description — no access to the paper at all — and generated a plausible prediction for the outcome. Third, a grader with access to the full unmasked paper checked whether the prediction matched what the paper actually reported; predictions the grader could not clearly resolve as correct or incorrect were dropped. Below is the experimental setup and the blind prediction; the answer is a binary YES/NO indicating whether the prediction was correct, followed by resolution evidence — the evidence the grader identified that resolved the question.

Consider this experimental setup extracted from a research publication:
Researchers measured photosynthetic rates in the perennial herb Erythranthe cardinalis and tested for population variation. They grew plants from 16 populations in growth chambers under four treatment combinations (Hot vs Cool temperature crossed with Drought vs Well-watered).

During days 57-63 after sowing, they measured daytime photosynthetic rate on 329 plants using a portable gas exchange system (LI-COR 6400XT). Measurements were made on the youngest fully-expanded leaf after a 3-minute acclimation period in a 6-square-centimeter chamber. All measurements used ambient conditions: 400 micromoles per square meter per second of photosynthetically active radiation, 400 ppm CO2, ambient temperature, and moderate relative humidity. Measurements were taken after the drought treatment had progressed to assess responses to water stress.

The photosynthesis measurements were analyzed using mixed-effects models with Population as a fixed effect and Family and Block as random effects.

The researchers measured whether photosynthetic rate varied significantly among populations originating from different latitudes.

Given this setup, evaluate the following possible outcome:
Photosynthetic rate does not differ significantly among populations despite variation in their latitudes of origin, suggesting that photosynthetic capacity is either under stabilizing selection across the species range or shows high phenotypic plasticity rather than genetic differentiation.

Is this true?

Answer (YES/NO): NO